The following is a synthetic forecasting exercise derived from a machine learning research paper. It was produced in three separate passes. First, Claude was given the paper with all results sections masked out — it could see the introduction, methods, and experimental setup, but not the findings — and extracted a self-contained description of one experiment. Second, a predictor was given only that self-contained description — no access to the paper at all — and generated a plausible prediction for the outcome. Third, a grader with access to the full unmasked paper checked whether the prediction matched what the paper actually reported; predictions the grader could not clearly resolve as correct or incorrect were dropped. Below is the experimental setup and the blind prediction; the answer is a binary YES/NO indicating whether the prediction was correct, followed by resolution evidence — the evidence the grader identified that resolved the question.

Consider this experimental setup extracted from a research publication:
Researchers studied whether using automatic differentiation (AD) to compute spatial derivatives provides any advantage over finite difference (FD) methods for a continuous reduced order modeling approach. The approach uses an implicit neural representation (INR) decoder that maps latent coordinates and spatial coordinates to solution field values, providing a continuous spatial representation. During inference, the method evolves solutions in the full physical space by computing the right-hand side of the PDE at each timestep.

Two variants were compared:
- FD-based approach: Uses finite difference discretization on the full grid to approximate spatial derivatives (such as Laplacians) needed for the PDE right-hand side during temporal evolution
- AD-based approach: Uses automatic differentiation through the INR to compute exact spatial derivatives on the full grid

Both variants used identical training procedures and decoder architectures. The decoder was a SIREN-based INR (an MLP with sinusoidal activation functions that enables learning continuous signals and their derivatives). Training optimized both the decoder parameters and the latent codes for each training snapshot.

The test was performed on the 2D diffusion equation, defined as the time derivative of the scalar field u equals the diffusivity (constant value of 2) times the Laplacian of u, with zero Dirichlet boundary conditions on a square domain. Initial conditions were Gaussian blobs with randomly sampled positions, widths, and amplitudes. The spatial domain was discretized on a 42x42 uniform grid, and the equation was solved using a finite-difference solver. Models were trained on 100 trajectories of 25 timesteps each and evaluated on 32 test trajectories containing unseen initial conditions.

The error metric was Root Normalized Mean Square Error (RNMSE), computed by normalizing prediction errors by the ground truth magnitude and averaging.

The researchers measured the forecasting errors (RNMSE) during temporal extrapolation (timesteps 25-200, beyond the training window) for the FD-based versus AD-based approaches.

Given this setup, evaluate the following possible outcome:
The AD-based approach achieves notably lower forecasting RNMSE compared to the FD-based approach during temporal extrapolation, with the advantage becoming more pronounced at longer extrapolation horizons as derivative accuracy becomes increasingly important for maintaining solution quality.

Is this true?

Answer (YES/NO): YES